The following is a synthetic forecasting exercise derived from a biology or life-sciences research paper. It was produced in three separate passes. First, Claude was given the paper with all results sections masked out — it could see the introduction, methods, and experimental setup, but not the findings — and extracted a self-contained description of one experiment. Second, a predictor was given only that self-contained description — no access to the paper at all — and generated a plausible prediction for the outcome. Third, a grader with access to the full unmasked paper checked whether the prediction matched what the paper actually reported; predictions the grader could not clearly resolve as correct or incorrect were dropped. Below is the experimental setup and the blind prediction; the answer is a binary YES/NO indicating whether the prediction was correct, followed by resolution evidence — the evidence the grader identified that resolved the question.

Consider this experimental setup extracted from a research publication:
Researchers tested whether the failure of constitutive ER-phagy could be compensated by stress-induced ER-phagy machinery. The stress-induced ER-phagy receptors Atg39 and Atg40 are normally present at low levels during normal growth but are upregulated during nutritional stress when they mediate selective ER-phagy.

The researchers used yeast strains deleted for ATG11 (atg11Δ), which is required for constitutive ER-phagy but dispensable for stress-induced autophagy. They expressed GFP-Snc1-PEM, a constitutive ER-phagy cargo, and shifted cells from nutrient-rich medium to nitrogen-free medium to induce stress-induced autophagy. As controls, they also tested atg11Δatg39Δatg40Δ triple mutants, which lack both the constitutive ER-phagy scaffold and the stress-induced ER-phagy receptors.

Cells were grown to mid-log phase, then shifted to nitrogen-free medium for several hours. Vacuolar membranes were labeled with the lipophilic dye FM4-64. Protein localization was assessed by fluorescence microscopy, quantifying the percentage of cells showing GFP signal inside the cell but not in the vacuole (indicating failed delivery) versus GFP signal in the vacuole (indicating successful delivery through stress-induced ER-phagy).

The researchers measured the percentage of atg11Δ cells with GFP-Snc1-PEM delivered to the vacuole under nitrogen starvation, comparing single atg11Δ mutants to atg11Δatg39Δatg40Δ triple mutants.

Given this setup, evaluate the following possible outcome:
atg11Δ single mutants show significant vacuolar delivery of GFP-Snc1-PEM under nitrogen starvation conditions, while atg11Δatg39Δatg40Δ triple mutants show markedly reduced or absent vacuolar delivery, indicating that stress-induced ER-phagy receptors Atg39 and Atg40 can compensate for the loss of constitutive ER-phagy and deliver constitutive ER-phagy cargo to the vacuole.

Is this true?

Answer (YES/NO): YES